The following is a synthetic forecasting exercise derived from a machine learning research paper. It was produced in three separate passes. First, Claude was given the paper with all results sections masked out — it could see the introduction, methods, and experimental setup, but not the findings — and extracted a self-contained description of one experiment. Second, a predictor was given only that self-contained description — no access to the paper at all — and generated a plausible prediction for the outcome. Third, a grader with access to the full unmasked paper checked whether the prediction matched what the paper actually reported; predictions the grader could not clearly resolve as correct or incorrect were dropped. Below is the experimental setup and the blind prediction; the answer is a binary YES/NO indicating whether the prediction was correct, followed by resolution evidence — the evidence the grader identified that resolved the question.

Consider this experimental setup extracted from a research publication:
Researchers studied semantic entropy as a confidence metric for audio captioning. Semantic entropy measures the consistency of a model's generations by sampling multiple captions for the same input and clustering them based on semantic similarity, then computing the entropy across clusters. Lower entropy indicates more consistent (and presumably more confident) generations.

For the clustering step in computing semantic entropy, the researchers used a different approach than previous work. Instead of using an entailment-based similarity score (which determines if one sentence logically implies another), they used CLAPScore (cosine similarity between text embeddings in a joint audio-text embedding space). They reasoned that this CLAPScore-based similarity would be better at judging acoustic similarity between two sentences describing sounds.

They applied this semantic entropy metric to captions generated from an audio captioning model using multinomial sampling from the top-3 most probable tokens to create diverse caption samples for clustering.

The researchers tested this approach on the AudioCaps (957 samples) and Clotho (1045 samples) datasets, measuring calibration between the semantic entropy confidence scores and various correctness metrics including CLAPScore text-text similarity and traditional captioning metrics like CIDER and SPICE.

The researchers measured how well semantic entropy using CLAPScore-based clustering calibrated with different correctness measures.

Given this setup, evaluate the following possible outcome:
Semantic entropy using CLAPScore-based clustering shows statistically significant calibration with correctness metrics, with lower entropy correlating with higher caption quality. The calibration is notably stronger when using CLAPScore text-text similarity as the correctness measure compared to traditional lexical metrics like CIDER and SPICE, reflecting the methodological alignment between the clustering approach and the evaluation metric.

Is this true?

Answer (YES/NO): NO